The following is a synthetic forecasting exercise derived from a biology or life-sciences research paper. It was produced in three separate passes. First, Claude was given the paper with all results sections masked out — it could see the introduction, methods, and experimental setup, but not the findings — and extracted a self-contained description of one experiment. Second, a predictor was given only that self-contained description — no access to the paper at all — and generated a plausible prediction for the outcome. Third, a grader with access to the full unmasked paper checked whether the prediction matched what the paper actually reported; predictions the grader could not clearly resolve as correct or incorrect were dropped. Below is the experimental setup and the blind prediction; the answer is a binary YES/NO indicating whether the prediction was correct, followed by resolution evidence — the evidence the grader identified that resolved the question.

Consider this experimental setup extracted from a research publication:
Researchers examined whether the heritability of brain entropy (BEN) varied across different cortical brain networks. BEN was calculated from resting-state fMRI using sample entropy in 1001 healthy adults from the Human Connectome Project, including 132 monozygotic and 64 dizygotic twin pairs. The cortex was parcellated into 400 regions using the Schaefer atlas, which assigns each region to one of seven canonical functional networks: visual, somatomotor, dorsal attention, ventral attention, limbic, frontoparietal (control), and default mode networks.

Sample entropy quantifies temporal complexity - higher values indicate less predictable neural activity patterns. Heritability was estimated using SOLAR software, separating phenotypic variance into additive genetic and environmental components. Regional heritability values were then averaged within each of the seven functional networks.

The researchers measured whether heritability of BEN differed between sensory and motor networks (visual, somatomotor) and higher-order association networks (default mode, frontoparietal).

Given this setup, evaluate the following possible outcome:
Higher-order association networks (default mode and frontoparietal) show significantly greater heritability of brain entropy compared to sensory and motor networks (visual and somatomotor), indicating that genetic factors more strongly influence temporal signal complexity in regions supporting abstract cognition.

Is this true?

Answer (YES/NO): NO